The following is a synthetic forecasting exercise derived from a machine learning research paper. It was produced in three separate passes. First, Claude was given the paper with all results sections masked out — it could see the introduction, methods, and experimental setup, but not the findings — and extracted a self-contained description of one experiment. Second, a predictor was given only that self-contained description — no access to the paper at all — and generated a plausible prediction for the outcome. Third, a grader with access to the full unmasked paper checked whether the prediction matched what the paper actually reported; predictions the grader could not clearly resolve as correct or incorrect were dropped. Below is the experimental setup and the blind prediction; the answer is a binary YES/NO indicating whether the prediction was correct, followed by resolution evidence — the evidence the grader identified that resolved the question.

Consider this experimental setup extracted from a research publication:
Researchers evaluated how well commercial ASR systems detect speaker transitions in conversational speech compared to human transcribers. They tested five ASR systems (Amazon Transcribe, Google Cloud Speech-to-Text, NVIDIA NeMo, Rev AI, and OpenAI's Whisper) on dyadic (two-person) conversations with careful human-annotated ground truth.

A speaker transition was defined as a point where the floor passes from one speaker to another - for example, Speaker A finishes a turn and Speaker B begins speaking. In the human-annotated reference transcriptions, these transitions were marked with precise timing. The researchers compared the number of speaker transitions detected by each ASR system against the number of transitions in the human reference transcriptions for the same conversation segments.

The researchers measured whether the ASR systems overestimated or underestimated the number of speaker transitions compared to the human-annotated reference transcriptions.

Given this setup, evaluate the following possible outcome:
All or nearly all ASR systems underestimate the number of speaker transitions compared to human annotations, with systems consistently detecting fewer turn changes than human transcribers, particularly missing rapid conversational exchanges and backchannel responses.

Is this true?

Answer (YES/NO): YES